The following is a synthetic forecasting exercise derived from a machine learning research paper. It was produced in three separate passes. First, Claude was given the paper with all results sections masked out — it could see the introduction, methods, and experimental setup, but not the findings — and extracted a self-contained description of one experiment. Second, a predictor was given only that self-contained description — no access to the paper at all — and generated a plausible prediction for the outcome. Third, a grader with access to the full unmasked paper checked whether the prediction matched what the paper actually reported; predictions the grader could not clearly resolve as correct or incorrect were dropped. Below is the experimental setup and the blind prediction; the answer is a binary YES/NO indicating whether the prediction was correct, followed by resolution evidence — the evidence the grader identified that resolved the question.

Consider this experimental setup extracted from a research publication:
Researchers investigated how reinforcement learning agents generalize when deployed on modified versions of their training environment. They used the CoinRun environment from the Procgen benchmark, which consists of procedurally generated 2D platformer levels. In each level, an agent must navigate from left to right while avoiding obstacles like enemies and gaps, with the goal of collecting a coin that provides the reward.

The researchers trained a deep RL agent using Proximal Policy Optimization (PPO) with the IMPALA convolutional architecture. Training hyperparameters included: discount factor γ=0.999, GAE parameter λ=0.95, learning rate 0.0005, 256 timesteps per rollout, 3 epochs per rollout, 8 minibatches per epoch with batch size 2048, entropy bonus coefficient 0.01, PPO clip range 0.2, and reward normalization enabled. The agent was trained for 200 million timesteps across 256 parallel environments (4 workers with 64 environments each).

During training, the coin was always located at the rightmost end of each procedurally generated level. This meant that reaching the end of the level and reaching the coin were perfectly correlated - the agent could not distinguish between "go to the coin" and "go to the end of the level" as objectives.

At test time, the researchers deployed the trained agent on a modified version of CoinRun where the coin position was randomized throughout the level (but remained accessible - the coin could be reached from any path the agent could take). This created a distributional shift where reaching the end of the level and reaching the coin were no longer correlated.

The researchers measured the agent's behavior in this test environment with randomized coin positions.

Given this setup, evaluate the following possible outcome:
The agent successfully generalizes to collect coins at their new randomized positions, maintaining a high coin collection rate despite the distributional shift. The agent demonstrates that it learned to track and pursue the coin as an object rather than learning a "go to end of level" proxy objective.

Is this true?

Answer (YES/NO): NO